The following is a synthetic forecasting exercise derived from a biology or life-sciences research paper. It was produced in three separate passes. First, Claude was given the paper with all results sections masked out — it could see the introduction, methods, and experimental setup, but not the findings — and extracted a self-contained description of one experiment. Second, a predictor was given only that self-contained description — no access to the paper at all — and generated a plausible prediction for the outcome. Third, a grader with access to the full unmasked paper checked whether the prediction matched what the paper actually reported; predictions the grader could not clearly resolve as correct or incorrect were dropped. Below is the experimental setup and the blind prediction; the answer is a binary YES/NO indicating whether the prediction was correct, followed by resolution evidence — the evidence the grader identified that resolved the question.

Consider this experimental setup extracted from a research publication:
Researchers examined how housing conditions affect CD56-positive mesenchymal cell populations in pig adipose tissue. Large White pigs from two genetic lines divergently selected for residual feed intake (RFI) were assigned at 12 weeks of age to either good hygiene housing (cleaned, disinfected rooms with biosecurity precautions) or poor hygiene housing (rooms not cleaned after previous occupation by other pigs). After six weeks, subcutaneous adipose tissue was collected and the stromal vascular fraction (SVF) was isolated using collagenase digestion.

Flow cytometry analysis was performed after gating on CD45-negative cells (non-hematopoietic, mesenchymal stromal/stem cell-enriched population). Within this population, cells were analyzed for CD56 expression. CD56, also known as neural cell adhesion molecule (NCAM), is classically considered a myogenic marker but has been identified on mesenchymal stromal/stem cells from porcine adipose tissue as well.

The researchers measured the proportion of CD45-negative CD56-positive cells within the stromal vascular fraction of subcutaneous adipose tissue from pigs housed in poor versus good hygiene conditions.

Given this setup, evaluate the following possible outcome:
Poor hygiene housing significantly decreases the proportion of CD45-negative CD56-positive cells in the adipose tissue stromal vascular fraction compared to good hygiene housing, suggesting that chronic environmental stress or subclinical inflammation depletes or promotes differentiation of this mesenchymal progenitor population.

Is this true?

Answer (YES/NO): NO